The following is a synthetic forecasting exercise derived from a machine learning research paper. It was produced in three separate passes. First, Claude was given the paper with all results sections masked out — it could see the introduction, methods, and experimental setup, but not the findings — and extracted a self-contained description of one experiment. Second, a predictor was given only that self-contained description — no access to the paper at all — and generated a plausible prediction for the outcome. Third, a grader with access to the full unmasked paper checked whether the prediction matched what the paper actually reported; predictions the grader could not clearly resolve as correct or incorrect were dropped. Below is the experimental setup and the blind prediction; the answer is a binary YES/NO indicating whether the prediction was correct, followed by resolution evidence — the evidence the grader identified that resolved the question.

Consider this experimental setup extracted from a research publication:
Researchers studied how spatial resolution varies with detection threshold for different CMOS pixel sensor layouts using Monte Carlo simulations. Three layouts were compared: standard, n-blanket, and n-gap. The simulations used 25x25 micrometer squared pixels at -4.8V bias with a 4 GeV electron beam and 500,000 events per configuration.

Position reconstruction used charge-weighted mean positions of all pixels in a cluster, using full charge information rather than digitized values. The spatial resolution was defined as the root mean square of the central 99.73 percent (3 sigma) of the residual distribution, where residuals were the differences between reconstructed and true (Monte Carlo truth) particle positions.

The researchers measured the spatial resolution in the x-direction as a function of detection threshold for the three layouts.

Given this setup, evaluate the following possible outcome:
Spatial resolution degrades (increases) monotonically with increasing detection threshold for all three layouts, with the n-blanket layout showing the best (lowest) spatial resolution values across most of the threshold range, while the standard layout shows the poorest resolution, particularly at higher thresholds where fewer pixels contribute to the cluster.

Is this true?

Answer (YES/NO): NO